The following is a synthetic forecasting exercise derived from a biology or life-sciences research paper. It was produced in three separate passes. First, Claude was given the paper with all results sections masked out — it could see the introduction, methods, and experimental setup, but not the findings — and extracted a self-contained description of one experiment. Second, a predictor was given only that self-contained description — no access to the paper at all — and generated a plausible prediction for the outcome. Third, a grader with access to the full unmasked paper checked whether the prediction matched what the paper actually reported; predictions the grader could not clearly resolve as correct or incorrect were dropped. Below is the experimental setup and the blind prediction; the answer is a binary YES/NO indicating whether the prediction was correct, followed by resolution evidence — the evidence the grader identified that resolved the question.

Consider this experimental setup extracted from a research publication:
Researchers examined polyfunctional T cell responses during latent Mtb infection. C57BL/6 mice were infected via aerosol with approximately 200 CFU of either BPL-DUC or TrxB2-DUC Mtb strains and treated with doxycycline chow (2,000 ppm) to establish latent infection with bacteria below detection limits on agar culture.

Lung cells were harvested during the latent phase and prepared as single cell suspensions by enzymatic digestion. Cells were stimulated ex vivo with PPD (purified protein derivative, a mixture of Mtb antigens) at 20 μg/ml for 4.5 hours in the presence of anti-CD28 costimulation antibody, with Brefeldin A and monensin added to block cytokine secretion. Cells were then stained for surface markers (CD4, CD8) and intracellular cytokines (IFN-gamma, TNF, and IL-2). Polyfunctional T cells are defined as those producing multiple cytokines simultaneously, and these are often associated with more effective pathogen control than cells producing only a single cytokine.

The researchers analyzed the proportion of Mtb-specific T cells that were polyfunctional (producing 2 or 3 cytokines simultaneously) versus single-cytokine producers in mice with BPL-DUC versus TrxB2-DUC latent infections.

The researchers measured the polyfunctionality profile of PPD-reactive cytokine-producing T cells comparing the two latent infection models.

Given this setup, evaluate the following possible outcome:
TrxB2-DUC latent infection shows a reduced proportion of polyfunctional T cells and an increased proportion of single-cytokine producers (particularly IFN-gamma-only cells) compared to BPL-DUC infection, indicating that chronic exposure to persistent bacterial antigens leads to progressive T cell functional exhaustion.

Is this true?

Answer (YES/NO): NO